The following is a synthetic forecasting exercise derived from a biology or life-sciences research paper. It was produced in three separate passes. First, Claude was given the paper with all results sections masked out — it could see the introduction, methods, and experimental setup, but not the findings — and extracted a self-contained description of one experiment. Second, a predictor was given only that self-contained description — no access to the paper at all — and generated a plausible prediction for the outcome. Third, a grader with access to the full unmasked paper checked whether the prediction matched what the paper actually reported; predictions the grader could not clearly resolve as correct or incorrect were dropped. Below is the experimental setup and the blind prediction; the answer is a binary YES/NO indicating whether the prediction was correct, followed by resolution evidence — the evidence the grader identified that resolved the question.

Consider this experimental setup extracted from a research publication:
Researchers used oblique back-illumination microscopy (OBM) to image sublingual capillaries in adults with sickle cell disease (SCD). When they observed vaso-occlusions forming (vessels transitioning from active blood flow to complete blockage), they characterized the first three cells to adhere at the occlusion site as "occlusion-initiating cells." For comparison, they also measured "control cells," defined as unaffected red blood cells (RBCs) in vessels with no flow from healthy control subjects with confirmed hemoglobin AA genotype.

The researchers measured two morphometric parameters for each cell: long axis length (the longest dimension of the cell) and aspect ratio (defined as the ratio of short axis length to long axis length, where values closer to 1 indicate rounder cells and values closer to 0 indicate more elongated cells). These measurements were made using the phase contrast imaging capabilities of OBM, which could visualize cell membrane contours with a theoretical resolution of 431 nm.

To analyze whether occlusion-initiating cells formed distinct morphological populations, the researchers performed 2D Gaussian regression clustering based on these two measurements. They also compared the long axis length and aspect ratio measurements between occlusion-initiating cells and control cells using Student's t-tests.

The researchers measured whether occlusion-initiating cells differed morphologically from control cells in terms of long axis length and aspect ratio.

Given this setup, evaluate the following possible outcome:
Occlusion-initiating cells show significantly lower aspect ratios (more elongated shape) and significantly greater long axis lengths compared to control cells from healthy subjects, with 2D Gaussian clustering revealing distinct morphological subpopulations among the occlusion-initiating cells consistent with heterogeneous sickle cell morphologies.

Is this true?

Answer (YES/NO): NO